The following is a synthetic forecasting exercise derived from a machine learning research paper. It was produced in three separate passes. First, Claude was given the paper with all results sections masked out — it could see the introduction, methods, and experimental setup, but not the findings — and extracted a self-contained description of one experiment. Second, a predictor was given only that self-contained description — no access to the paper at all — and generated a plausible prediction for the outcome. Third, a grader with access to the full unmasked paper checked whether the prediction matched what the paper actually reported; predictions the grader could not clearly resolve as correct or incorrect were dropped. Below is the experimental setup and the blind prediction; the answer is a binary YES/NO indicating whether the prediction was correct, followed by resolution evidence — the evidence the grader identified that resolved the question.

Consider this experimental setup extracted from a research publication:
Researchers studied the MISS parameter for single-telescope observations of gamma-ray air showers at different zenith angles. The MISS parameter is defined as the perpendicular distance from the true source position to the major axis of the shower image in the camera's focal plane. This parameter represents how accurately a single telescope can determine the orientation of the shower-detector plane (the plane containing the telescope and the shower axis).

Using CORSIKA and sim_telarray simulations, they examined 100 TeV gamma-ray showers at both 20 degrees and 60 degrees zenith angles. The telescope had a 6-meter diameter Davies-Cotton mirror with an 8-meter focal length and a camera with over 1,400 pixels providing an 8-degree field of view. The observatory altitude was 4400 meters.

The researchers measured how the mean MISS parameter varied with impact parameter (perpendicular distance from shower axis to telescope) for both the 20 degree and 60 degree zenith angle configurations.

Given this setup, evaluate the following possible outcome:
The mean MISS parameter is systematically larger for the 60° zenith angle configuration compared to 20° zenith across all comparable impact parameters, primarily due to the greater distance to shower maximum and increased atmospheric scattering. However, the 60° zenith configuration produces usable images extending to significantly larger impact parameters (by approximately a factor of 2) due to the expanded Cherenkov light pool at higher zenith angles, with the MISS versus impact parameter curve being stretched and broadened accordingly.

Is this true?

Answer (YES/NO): NO